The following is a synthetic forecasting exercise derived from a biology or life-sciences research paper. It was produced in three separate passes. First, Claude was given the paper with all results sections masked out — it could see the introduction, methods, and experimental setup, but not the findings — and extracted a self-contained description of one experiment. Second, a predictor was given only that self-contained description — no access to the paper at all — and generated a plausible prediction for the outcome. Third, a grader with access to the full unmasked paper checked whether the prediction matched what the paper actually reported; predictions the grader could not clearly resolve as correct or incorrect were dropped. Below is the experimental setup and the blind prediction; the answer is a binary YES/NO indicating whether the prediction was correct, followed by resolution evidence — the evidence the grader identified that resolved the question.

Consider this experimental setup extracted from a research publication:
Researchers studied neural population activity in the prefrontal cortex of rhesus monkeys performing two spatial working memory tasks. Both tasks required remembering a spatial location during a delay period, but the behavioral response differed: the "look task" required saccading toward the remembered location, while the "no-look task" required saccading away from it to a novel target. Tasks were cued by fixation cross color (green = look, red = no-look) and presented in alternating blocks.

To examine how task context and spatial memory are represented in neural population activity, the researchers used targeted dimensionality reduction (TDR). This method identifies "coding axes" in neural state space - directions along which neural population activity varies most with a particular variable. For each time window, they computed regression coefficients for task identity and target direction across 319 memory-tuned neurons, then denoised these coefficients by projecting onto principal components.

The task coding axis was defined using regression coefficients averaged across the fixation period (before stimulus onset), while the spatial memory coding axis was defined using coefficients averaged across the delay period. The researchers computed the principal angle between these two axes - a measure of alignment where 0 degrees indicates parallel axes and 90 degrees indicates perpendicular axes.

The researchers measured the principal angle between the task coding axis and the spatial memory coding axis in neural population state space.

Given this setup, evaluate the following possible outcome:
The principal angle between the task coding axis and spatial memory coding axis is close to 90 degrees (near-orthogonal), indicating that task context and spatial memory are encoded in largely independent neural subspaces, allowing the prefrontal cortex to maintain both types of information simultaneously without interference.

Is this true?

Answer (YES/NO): YES